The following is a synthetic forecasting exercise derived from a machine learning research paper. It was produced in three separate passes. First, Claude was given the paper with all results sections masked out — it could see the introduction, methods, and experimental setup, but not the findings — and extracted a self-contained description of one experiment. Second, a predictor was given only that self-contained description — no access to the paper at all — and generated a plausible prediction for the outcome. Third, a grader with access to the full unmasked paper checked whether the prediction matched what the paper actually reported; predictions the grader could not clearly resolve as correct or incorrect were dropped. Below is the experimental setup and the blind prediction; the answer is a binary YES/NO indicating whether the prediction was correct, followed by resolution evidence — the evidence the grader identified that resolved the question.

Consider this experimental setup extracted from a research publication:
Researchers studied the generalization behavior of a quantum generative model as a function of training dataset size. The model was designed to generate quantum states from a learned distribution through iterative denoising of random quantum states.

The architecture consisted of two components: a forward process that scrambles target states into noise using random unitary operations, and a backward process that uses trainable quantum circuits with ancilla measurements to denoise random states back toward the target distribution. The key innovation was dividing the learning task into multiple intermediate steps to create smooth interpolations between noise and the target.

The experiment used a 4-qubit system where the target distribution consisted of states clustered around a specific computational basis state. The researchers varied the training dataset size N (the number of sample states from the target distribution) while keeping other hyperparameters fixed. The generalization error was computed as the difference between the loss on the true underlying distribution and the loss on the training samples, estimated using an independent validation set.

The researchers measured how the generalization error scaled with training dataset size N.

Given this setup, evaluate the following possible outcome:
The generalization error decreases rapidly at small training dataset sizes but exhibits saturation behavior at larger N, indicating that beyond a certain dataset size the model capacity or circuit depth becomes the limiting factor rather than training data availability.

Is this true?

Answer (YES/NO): NO